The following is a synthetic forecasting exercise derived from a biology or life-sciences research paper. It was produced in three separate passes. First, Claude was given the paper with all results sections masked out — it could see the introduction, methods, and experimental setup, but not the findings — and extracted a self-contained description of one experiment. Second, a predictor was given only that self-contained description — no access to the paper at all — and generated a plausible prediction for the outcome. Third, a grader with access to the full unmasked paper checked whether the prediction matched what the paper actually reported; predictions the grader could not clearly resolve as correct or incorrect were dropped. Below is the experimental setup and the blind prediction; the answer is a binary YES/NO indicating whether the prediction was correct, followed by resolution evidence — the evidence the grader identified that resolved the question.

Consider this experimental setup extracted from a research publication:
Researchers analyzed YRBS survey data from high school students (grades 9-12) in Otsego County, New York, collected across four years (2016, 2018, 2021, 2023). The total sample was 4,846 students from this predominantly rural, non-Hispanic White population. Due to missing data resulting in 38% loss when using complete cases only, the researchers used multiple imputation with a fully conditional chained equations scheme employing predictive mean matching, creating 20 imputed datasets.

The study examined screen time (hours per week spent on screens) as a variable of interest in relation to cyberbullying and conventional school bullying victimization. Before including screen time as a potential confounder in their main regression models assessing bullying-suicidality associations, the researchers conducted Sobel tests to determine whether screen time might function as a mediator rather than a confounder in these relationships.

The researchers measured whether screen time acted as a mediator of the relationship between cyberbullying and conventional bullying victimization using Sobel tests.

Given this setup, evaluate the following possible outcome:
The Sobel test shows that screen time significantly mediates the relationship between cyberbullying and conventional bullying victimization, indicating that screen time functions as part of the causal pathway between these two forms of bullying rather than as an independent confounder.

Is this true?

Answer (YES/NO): YES